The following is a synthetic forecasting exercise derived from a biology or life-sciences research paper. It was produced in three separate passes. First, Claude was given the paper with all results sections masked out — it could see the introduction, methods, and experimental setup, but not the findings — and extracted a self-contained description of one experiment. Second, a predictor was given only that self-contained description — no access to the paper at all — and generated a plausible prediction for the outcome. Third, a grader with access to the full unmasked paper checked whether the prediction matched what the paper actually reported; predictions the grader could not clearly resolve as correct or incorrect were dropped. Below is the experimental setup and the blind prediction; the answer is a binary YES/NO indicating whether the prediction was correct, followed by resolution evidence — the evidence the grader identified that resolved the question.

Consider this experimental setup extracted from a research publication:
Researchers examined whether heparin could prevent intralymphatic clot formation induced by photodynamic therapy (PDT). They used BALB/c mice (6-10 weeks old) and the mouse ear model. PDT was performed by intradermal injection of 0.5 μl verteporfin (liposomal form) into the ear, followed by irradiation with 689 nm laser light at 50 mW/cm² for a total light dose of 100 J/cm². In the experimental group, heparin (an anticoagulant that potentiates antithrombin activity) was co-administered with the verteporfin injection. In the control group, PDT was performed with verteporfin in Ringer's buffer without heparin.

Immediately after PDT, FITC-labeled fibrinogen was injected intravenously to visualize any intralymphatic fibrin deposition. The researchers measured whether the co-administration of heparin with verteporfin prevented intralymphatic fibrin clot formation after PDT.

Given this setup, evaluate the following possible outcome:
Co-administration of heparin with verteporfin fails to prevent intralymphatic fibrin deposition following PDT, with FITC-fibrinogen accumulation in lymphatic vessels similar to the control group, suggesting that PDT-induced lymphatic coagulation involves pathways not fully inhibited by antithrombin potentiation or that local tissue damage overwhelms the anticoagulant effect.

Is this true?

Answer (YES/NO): NO